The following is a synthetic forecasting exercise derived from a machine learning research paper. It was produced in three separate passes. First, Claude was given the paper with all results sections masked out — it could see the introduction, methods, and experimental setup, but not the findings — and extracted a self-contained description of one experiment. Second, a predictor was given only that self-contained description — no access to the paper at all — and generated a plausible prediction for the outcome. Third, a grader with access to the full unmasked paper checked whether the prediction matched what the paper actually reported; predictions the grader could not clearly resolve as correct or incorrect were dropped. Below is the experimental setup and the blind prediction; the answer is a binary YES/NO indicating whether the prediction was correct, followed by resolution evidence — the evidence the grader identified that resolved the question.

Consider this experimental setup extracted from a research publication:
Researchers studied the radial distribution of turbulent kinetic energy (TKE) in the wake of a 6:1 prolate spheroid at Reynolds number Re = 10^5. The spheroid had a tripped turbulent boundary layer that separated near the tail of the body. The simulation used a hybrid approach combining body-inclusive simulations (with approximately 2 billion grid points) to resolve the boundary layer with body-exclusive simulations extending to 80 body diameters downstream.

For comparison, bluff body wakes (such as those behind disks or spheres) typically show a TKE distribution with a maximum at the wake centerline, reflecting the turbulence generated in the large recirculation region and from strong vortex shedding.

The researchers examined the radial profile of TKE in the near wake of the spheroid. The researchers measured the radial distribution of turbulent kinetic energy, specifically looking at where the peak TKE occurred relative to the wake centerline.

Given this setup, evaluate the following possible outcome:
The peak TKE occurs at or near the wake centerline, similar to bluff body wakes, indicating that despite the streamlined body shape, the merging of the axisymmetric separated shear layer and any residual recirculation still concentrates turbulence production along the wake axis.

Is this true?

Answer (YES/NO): NO